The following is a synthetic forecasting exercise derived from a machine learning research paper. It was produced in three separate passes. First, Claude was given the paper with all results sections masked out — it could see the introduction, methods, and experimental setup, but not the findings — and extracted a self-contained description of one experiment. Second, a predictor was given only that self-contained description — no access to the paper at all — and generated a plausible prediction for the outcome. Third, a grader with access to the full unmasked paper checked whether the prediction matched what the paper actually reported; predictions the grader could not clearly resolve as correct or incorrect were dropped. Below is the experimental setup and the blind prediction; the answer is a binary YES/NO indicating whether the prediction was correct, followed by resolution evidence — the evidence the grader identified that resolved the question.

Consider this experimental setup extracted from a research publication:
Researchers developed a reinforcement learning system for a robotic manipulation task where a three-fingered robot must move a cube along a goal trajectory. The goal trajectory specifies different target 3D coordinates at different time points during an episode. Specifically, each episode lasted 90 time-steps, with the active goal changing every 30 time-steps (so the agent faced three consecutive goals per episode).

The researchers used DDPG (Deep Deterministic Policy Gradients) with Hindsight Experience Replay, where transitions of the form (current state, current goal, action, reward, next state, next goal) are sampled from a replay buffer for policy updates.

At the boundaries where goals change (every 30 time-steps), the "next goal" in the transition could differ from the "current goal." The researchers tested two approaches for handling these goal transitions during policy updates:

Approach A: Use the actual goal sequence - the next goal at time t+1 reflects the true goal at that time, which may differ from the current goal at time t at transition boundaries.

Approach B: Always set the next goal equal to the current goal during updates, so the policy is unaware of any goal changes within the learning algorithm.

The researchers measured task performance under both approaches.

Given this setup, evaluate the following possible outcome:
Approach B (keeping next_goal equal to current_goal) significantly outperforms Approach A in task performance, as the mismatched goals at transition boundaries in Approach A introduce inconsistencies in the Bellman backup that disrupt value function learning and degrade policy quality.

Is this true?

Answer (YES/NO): YES